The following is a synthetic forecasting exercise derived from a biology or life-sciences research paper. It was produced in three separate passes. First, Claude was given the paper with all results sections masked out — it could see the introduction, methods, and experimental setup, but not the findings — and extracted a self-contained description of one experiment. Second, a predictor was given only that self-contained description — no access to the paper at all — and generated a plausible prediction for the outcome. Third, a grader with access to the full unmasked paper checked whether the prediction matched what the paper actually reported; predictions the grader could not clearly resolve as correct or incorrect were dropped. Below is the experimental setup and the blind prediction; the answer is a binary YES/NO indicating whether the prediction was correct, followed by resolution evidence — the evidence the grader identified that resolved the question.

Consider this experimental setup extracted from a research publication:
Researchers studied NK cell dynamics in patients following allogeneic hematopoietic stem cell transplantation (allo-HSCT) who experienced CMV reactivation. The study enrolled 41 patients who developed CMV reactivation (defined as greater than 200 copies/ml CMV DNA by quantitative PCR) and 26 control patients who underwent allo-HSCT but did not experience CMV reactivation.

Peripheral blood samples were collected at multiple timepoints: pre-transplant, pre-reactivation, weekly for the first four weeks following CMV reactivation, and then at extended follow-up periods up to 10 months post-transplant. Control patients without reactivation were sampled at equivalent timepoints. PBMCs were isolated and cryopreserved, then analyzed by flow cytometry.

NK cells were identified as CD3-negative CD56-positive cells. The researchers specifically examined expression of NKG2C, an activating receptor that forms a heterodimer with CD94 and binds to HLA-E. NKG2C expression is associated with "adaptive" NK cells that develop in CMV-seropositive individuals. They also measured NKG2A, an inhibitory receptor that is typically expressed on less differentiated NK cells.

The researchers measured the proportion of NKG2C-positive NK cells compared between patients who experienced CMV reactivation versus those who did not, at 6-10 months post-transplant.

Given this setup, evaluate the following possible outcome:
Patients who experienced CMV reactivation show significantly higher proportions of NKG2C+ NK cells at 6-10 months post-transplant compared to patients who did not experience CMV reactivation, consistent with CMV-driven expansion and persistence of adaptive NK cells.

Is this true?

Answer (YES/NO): YES